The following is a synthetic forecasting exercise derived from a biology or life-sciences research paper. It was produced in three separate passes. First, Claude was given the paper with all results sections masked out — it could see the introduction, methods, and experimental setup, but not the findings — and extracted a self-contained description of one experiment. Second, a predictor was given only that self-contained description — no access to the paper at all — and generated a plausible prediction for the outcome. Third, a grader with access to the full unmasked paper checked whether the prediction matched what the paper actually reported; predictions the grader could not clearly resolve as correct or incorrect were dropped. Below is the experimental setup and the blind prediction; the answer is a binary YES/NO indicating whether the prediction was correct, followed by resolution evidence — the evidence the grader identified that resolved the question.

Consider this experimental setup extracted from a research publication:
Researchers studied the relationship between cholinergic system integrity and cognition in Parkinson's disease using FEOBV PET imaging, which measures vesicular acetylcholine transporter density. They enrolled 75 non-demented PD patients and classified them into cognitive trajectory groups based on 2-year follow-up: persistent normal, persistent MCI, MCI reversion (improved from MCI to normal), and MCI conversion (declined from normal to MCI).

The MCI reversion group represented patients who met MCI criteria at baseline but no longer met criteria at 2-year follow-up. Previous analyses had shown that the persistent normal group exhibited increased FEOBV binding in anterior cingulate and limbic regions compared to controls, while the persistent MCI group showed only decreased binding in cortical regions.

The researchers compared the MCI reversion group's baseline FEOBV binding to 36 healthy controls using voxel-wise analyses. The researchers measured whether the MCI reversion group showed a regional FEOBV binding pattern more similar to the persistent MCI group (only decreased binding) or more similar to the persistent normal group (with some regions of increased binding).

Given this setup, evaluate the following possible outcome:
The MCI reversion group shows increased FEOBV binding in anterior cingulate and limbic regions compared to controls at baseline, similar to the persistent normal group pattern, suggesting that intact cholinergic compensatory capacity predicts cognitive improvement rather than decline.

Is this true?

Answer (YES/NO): NO